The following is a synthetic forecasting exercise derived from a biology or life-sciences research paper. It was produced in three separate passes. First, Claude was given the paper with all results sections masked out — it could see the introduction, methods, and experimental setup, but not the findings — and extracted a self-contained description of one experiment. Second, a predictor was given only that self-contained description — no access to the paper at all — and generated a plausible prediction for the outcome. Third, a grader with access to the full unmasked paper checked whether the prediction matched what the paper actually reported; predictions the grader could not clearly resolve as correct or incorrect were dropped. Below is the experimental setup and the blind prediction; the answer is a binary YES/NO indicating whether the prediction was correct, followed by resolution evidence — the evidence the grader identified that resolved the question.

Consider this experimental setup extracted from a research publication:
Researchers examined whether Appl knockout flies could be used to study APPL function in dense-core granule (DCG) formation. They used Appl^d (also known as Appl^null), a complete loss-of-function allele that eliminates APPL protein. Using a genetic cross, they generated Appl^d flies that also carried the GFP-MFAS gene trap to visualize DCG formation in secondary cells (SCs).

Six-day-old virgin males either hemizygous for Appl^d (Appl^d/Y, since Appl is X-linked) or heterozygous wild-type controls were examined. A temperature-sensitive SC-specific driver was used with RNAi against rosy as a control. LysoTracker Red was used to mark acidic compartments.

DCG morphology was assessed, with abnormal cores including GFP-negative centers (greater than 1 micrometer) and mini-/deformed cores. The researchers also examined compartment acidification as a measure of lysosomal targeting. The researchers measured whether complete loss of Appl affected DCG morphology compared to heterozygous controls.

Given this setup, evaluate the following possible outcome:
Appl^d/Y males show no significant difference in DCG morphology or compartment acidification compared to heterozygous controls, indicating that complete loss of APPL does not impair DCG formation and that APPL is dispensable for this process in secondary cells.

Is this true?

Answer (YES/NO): NO